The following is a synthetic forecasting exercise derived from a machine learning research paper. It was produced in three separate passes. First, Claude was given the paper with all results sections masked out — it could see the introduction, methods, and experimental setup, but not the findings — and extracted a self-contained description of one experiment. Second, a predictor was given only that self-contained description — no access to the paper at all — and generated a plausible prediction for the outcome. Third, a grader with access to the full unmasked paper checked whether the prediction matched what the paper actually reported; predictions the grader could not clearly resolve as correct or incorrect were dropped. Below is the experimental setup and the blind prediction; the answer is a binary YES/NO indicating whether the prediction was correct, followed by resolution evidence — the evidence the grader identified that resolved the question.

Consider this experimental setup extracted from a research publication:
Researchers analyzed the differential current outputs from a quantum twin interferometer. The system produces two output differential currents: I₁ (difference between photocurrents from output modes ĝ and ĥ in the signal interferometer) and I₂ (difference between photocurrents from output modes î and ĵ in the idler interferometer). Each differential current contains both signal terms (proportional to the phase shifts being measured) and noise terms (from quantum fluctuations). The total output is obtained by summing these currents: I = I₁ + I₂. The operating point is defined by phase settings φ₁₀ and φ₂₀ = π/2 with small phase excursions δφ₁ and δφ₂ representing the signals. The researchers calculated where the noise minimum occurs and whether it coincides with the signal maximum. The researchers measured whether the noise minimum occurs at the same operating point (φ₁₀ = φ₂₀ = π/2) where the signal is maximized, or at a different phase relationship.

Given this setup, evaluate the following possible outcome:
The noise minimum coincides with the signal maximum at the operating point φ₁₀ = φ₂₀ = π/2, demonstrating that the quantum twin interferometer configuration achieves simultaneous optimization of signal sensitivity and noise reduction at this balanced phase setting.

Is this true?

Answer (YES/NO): YES